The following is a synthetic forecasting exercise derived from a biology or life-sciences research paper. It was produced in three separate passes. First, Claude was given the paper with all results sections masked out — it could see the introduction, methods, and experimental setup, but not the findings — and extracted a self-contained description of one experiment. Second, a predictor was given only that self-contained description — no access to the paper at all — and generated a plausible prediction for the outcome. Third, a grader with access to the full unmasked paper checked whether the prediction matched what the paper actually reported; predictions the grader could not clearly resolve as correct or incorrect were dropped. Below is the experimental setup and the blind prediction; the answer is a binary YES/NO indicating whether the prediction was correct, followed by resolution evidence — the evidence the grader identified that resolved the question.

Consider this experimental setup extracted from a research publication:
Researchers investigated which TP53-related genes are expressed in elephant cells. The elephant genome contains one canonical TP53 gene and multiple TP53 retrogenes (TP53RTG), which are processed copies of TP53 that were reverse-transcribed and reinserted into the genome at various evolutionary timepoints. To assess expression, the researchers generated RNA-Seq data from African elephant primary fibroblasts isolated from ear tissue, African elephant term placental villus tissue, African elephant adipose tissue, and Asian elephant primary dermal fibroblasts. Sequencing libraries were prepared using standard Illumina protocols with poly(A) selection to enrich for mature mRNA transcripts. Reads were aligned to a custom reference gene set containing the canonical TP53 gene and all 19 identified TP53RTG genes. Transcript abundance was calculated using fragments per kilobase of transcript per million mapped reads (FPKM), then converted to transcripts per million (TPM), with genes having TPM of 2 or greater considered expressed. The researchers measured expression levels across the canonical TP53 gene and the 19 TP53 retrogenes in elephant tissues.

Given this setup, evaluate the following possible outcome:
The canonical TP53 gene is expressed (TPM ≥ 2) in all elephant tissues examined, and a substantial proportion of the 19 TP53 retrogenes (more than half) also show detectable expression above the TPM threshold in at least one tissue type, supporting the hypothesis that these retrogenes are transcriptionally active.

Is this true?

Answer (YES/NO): NO